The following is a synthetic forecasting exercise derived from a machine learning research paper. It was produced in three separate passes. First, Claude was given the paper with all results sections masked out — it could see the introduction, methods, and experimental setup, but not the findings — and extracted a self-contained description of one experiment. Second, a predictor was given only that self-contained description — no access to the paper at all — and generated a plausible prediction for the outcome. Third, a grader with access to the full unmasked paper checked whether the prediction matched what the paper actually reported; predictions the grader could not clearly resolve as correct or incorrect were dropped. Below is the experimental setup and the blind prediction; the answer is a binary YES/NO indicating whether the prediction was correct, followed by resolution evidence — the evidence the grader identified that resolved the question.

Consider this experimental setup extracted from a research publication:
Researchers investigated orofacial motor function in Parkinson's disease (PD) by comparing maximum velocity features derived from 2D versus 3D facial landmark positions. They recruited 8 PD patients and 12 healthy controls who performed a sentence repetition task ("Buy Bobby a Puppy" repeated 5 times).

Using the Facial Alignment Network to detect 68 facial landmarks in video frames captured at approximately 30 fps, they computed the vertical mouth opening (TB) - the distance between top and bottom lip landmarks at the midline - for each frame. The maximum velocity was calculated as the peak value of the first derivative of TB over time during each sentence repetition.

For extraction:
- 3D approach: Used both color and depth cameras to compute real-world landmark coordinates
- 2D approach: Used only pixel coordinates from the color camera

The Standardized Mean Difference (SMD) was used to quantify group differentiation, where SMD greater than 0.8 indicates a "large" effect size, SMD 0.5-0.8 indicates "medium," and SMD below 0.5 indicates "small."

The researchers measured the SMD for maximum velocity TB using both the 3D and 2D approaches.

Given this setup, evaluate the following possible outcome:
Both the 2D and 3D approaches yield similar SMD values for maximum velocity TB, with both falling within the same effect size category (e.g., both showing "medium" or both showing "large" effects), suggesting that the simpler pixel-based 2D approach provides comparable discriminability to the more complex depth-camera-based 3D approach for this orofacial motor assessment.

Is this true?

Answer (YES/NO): YES